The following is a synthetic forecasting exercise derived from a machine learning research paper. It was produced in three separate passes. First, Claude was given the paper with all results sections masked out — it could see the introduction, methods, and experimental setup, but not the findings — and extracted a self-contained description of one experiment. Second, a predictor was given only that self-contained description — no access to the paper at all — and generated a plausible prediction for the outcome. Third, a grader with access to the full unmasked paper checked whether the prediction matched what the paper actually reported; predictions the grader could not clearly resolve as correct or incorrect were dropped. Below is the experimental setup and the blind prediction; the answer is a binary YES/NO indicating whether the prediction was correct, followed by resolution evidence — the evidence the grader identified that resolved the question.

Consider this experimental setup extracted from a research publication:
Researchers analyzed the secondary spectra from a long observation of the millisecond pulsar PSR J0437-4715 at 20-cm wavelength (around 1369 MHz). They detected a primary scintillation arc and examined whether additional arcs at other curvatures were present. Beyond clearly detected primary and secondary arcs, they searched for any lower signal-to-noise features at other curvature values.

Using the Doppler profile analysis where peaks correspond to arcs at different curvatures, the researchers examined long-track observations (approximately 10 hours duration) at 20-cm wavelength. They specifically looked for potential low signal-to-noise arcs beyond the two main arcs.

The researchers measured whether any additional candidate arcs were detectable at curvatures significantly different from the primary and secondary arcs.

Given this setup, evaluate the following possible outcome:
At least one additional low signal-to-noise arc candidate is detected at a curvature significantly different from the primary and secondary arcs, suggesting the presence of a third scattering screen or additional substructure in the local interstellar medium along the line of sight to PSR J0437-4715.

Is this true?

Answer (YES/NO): YES